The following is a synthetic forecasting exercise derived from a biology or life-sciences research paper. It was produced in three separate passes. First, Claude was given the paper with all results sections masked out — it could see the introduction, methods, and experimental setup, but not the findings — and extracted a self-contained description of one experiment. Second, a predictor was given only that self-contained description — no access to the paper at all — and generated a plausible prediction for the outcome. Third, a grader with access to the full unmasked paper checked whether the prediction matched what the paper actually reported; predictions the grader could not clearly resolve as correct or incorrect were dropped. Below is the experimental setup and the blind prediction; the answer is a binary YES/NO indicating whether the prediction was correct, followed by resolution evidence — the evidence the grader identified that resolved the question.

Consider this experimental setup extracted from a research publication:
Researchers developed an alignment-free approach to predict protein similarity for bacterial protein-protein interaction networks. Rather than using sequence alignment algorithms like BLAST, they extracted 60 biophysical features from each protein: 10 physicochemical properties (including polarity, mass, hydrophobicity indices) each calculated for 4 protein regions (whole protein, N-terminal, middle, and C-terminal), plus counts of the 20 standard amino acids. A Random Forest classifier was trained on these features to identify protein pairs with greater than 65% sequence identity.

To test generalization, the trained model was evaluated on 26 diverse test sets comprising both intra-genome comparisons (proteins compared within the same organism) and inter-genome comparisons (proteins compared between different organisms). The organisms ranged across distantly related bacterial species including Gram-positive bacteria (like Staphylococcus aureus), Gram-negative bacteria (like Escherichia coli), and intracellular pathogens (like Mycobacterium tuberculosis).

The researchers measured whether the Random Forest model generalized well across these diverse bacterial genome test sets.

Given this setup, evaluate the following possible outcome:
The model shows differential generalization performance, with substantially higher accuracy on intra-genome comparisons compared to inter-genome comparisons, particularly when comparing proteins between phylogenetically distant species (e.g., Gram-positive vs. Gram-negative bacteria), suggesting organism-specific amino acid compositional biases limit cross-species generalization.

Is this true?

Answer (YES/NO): NO